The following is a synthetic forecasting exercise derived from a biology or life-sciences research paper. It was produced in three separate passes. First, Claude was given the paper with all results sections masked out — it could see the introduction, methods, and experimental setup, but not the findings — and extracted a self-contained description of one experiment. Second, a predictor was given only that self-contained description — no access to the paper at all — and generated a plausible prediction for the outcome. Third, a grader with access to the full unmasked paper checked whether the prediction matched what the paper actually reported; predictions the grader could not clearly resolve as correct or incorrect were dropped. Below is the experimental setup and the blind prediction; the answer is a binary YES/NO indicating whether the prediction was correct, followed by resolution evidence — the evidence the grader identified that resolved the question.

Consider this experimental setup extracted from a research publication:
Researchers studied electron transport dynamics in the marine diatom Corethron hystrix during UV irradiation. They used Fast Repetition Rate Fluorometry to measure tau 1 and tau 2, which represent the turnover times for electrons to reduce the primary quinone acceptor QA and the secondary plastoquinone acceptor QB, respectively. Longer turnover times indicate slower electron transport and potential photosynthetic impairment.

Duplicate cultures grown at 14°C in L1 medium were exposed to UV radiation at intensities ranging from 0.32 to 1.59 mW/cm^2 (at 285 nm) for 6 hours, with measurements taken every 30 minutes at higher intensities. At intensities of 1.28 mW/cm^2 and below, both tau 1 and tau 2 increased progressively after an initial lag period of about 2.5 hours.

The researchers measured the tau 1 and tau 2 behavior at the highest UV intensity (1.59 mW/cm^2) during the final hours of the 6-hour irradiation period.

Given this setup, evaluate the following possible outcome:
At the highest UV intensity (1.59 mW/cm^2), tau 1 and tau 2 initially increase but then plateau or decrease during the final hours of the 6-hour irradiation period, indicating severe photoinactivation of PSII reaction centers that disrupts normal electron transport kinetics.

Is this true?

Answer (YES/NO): YES